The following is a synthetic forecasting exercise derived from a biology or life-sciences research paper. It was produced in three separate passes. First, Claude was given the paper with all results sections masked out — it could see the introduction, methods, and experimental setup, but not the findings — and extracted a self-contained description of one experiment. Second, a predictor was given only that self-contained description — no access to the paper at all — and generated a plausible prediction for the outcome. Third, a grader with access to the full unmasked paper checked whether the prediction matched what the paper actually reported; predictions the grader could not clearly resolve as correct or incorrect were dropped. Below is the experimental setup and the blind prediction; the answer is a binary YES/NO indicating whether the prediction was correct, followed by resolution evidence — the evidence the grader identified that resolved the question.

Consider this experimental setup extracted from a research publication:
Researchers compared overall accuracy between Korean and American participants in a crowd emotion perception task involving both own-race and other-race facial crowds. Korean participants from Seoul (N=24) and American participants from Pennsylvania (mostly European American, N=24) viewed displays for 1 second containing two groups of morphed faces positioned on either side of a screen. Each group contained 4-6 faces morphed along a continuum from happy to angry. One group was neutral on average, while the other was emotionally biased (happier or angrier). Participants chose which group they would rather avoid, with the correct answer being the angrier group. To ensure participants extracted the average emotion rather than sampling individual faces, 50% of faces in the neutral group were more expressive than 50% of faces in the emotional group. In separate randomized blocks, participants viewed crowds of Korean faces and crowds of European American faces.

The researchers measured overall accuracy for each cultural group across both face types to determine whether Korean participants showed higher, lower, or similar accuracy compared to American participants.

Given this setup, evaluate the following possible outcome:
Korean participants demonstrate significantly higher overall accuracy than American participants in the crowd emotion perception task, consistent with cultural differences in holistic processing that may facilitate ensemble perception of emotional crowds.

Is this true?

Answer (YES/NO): YES